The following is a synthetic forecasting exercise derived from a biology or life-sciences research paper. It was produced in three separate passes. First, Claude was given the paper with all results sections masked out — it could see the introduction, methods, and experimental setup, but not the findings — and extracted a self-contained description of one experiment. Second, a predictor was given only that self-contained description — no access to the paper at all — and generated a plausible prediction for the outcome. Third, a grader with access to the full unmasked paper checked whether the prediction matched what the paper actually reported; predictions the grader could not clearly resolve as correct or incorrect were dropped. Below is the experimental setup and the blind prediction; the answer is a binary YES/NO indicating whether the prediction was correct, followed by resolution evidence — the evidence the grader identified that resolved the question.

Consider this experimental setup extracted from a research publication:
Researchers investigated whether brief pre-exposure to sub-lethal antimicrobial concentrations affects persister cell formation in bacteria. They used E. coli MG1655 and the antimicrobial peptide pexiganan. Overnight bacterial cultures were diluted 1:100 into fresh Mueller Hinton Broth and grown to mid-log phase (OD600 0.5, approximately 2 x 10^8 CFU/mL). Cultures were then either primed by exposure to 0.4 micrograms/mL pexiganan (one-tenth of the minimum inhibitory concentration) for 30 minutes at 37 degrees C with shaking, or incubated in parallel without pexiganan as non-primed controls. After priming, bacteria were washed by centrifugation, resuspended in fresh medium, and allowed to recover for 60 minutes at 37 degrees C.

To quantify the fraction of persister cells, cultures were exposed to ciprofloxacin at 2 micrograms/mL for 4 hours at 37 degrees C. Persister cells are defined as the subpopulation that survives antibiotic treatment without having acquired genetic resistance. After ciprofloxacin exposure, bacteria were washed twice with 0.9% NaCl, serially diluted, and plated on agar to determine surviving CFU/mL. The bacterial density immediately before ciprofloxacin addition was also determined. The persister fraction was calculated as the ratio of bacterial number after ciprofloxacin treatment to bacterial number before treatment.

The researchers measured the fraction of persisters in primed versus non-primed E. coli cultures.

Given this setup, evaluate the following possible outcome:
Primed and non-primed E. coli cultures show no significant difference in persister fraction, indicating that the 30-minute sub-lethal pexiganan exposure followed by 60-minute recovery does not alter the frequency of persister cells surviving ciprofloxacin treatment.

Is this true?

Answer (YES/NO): NO